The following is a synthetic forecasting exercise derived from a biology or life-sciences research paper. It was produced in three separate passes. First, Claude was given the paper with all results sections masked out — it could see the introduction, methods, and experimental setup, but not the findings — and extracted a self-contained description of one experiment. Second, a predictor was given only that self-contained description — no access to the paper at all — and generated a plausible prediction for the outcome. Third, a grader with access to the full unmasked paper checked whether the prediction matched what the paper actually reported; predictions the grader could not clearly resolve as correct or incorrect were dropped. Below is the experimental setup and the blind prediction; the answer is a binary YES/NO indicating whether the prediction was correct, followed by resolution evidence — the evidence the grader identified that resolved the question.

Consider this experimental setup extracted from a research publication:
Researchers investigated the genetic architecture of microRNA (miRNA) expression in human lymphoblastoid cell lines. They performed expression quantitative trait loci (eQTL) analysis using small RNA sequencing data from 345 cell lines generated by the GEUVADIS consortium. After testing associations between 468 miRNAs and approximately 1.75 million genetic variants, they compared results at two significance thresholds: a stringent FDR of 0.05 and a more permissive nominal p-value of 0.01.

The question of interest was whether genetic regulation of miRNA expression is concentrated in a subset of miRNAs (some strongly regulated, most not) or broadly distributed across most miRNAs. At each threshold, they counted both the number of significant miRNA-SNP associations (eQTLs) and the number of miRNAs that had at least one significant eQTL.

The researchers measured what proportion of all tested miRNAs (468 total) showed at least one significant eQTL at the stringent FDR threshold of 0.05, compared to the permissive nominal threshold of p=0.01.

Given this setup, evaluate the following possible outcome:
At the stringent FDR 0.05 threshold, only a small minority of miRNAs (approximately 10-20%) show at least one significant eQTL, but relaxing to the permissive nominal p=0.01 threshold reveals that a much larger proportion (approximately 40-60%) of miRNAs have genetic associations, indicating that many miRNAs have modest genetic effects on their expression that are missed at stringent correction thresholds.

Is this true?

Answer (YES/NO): NO